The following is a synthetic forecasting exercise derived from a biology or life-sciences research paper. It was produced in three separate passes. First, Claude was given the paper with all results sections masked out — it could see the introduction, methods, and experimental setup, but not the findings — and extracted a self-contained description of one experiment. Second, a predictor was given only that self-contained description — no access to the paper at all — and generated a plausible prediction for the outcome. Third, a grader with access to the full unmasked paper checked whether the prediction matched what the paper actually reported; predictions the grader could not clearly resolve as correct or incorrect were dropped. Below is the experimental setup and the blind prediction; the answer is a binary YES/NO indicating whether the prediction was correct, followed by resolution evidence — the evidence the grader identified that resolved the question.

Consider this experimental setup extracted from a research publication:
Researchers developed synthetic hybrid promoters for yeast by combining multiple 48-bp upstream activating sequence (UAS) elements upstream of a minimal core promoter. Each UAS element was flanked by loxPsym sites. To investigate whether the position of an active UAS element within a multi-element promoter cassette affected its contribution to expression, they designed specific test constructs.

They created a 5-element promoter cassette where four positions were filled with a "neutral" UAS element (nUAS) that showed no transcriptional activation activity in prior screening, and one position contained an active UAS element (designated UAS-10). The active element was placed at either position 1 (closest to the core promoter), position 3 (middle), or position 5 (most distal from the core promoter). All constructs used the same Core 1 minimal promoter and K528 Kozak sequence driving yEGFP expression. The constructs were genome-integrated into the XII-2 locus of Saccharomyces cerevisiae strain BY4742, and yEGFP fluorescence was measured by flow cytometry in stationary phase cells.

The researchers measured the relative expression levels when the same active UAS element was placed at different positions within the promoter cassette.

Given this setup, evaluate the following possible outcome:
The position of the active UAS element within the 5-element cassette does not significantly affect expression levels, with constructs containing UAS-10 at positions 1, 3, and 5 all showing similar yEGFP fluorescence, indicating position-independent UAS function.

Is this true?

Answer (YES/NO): NO